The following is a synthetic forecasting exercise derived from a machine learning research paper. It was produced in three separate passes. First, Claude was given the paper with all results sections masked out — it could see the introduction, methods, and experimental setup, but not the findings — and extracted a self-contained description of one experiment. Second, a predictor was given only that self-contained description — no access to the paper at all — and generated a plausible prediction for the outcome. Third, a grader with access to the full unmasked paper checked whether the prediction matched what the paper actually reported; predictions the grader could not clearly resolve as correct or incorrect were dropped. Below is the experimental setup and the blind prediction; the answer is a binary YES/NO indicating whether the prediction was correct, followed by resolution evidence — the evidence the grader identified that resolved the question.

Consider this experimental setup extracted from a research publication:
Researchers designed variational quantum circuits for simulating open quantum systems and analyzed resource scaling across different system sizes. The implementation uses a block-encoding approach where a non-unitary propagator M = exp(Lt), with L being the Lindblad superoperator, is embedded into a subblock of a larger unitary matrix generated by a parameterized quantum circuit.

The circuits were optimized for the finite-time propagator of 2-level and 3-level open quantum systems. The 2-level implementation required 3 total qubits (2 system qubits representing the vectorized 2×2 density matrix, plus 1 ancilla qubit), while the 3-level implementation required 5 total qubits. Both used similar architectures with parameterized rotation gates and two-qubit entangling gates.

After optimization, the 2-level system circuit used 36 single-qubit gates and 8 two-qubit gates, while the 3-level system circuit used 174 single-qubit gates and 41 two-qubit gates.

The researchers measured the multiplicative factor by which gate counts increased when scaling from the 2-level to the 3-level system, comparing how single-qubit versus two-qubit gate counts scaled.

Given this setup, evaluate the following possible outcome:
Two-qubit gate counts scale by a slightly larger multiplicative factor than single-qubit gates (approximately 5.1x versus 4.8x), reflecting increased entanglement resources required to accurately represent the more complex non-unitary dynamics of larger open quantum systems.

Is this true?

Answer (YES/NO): YES